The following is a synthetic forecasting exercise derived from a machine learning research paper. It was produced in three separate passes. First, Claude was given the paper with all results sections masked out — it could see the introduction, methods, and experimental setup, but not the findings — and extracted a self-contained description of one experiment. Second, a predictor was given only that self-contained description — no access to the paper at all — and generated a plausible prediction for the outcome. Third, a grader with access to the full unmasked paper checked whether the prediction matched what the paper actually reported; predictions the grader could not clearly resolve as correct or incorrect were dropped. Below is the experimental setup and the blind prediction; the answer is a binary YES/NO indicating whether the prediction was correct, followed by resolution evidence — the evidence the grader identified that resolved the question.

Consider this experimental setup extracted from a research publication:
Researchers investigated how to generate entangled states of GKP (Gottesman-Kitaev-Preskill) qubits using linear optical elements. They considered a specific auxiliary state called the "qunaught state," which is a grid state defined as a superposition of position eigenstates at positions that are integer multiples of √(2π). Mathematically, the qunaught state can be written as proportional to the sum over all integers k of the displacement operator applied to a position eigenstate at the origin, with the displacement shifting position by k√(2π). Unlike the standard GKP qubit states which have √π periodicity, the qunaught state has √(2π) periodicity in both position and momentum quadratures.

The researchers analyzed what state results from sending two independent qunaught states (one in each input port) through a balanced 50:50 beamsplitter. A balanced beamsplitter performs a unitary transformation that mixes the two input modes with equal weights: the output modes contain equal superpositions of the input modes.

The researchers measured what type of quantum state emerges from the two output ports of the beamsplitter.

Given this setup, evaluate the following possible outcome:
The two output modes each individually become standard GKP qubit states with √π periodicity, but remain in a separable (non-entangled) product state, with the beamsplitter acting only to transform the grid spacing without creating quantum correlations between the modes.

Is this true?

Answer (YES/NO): NO